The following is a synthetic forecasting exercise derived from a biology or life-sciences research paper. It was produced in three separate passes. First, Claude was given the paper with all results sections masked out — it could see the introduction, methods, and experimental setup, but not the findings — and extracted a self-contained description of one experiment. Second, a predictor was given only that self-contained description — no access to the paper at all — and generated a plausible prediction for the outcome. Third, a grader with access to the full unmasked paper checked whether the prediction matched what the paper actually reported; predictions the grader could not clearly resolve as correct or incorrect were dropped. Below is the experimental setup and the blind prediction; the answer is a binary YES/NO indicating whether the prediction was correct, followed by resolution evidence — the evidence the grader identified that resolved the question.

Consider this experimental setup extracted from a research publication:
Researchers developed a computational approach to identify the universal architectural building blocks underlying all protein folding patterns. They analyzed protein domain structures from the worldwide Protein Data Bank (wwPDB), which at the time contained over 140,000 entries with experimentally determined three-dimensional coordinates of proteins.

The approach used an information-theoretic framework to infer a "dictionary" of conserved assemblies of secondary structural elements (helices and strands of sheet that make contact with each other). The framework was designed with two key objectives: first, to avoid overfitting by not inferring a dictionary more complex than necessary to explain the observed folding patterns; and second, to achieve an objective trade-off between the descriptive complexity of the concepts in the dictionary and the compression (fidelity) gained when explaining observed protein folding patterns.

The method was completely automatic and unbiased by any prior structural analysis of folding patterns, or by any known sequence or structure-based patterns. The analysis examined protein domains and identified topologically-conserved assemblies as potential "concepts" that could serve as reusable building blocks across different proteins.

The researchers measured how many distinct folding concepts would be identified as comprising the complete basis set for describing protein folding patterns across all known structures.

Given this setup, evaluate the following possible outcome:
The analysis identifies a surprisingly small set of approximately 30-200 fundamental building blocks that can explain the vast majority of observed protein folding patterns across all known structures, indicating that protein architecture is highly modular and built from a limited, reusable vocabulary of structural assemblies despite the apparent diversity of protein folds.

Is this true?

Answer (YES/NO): NO